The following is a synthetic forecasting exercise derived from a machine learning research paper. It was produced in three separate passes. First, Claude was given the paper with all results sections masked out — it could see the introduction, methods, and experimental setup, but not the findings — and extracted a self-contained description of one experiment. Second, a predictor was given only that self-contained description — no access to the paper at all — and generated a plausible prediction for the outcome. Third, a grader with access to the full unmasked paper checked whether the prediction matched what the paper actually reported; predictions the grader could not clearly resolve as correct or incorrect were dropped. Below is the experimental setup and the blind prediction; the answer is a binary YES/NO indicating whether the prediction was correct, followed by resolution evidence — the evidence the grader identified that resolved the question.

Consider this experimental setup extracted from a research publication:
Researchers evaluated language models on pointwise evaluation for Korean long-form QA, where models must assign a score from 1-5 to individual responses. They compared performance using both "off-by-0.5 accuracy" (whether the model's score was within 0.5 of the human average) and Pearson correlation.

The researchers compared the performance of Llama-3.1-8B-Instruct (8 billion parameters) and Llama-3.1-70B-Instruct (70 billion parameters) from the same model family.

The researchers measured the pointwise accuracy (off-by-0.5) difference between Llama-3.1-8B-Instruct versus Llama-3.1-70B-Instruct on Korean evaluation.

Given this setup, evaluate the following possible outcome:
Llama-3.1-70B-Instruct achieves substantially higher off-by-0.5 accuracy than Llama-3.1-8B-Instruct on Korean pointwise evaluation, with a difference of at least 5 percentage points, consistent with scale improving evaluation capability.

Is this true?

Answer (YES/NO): YES